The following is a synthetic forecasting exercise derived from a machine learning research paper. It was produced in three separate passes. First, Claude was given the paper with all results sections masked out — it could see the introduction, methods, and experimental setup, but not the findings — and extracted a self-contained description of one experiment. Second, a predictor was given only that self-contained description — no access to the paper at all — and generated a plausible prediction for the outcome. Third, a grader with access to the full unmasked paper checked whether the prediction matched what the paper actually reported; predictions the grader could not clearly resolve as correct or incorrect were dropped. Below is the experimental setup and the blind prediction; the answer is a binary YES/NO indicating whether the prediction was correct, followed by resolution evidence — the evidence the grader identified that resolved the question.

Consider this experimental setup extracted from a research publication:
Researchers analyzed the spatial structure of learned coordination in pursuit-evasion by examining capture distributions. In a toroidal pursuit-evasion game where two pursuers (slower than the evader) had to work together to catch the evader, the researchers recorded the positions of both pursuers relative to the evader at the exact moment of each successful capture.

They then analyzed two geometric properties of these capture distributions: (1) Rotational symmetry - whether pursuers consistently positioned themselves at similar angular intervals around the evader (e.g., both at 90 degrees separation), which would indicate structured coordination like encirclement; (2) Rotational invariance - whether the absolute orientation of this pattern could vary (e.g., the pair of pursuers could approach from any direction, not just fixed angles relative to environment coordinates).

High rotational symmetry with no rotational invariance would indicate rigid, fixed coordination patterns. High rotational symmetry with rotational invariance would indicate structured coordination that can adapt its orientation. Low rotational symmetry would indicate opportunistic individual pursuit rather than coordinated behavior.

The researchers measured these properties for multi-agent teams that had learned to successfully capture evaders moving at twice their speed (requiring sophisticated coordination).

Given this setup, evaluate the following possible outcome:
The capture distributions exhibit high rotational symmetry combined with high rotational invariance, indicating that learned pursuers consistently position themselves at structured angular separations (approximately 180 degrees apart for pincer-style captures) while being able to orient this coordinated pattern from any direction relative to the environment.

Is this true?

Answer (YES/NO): NO